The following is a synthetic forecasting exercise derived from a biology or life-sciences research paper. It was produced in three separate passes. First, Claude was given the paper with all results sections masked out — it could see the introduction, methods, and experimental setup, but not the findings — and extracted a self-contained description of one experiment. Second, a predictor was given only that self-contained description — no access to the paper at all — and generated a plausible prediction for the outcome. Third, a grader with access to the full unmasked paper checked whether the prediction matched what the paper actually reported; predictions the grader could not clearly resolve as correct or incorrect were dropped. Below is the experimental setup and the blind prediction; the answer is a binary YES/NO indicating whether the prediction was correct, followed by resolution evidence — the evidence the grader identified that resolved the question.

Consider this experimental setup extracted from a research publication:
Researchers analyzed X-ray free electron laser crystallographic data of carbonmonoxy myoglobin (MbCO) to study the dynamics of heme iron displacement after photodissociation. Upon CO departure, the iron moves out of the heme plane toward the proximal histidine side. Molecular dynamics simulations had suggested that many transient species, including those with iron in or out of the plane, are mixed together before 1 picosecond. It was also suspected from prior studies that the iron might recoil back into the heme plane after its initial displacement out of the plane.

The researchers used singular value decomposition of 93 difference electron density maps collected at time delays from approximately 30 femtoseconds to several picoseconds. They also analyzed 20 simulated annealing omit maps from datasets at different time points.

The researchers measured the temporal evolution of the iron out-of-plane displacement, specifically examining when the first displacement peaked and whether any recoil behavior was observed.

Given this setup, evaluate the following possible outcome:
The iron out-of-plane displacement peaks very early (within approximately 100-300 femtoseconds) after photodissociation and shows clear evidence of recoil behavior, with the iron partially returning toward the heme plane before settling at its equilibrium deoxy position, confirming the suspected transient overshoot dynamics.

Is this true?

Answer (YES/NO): NO